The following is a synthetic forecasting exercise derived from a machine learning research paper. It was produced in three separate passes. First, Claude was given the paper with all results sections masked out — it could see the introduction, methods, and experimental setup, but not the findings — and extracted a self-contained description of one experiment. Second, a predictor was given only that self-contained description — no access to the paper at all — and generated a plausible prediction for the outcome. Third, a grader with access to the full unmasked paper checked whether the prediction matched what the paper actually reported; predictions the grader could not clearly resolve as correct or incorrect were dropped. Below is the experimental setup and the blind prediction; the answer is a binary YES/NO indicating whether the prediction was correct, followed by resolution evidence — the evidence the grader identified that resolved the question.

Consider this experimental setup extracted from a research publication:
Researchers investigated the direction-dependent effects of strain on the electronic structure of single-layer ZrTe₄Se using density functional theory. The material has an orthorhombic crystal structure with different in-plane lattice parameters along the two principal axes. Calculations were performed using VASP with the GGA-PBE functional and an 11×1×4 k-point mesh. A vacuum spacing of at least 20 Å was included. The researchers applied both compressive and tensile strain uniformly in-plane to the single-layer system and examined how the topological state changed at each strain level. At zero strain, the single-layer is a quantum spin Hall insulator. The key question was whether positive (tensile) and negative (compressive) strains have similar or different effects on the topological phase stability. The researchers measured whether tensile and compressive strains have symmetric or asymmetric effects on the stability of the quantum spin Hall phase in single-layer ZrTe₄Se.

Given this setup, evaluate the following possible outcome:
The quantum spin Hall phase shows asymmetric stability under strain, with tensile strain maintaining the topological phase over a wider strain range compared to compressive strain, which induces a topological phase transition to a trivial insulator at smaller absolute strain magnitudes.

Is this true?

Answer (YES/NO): NO